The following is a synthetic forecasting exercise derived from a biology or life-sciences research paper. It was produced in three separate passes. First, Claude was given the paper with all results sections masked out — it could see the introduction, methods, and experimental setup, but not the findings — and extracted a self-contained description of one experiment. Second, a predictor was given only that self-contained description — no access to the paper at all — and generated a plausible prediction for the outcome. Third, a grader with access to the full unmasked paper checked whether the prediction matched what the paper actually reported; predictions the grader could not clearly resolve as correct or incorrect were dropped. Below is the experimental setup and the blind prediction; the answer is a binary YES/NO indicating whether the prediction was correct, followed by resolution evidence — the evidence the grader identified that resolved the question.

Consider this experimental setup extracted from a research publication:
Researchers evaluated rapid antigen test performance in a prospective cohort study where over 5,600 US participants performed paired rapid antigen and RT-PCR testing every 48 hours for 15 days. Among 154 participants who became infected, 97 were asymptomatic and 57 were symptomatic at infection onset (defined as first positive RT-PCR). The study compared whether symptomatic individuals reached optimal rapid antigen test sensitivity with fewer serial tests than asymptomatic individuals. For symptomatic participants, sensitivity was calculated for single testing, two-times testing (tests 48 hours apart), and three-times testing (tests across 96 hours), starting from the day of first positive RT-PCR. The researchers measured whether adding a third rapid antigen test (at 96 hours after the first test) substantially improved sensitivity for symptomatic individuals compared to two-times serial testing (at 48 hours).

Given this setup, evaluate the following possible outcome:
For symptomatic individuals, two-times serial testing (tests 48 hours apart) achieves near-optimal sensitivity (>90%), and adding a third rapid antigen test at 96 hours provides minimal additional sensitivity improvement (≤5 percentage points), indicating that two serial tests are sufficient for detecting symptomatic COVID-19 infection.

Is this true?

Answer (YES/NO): YES